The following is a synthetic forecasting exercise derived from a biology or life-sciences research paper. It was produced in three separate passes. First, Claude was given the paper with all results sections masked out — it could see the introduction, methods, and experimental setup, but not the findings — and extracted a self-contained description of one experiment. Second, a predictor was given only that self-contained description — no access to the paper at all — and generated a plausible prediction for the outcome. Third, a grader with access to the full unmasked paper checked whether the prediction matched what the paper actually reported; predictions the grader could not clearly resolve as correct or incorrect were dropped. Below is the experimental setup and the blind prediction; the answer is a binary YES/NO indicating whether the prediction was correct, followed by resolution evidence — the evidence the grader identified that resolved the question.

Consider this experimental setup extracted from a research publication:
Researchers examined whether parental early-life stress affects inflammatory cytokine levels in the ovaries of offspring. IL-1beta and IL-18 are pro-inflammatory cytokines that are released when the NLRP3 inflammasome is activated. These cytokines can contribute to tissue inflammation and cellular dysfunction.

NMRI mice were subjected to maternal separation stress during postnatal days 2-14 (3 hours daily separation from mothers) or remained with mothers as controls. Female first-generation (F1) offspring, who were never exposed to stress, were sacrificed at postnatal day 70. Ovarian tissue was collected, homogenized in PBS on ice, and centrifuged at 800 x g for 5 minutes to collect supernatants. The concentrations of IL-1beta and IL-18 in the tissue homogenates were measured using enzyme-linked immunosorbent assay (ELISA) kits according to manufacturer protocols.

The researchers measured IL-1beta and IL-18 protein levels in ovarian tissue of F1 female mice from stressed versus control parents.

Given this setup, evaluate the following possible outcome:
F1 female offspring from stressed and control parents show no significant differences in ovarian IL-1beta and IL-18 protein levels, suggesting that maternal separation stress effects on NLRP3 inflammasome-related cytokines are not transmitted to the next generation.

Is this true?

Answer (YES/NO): NO